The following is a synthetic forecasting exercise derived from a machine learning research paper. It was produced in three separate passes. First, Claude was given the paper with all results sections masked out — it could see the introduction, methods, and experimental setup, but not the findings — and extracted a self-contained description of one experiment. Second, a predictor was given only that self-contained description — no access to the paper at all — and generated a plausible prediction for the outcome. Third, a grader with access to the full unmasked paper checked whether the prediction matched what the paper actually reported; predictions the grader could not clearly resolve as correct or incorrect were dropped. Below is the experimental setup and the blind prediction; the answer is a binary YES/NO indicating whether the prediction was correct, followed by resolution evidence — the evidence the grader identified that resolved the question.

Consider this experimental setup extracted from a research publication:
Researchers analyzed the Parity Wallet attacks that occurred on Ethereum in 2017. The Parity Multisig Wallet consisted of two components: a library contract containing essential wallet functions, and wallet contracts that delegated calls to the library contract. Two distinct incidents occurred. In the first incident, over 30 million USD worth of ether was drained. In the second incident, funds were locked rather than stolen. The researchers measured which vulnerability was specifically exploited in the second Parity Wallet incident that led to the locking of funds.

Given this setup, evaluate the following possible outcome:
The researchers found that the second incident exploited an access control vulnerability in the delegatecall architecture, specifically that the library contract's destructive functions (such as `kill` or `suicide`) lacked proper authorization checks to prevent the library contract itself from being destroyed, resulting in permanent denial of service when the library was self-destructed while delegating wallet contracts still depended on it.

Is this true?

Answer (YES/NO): NO